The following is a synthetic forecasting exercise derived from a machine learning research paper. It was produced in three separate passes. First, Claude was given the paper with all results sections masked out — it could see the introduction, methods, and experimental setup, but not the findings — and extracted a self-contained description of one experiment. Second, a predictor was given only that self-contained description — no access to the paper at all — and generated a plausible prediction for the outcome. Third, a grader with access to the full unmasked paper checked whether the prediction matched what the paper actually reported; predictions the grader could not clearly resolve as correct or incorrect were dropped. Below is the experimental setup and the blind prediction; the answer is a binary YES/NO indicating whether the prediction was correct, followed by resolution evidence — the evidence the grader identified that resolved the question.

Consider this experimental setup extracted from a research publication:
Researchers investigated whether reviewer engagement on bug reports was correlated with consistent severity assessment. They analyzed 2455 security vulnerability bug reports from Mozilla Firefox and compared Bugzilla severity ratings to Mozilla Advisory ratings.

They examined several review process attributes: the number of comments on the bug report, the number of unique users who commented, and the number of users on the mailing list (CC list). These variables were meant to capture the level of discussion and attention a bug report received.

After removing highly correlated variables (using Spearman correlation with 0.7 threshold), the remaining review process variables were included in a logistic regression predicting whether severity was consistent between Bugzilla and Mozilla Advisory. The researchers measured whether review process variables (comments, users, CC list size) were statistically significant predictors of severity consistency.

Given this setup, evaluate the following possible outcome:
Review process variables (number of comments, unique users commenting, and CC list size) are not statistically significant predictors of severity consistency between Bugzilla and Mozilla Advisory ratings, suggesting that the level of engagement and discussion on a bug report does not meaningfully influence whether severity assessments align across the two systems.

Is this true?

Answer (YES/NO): YES